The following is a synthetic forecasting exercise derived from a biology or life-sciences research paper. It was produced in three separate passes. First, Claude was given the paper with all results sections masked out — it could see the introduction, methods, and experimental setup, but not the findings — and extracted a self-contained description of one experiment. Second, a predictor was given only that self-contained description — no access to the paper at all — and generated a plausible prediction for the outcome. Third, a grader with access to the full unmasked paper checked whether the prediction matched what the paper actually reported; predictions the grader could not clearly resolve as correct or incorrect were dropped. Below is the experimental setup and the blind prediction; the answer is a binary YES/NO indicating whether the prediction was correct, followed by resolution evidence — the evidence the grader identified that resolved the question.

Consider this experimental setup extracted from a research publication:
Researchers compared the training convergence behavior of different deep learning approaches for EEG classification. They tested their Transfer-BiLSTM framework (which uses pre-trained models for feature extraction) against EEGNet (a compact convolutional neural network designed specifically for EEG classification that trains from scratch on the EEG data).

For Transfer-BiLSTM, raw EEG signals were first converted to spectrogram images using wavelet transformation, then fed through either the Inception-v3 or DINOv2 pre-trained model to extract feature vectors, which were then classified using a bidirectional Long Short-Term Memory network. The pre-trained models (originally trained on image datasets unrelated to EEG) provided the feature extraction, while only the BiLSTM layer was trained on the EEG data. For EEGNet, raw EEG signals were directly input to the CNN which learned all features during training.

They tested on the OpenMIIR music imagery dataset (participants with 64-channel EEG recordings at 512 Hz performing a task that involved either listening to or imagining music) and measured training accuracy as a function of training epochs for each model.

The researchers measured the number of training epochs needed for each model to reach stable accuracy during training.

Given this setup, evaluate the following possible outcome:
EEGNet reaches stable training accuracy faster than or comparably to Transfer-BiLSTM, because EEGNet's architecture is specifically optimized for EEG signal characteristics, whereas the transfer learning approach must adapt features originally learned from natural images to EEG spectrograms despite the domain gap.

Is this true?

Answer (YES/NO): NO